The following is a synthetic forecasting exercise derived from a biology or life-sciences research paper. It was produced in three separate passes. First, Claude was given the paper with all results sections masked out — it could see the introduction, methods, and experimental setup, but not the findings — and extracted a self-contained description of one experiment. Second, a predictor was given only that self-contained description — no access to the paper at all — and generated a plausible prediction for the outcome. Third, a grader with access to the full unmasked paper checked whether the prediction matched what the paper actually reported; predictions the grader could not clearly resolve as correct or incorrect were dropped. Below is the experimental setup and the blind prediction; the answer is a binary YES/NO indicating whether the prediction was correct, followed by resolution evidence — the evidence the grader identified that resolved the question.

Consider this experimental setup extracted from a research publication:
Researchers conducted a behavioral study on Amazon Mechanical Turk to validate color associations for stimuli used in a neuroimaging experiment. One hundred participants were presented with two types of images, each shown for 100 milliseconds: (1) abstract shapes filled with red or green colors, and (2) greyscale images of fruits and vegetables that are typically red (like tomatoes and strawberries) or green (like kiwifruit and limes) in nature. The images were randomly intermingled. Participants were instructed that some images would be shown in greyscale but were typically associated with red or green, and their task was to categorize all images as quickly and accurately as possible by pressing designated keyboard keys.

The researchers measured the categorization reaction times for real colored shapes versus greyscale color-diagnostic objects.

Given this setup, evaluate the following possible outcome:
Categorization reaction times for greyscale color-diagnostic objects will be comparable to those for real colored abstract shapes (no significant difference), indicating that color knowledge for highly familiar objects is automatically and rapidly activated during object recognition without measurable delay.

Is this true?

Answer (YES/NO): NO